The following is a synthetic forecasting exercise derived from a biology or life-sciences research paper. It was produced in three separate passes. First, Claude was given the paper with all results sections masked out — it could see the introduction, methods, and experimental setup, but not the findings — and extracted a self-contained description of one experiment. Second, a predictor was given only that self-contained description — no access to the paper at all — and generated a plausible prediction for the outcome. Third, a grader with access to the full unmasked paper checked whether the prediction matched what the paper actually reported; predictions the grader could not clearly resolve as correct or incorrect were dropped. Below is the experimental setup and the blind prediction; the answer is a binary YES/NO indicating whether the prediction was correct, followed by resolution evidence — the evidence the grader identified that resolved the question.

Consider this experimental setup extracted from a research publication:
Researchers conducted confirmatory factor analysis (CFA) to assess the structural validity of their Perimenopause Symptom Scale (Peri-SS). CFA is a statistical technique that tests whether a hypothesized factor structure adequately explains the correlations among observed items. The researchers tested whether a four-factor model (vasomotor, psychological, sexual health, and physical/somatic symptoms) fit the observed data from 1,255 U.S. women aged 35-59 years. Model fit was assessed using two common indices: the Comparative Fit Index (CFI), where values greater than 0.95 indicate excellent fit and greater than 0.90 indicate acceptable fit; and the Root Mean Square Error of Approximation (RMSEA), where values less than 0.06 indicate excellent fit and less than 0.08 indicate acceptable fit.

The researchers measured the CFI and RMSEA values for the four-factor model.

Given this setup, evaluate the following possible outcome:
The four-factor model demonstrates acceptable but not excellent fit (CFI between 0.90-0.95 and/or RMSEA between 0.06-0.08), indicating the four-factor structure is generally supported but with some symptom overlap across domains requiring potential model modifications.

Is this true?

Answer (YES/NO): YES